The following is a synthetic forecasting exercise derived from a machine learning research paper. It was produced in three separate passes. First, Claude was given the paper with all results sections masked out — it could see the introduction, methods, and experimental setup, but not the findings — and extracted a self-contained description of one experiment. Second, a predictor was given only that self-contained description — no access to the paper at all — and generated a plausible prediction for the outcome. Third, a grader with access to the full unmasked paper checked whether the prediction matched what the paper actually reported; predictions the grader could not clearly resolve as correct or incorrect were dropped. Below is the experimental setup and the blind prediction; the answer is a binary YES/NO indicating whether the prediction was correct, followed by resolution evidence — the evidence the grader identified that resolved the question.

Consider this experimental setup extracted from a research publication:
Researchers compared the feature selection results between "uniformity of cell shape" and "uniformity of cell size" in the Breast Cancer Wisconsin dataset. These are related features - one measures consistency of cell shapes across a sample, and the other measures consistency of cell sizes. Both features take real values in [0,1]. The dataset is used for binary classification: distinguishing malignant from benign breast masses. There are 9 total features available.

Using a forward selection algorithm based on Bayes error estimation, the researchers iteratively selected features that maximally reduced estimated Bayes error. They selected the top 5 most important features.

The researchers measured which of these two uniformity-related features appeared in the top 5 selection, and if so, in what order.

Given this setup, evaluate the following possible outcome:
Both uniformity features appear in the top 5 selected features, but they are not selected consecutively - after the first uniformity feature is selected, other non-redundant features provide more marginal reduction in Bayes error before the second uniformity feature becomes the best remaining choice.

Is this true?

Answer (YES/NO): NO